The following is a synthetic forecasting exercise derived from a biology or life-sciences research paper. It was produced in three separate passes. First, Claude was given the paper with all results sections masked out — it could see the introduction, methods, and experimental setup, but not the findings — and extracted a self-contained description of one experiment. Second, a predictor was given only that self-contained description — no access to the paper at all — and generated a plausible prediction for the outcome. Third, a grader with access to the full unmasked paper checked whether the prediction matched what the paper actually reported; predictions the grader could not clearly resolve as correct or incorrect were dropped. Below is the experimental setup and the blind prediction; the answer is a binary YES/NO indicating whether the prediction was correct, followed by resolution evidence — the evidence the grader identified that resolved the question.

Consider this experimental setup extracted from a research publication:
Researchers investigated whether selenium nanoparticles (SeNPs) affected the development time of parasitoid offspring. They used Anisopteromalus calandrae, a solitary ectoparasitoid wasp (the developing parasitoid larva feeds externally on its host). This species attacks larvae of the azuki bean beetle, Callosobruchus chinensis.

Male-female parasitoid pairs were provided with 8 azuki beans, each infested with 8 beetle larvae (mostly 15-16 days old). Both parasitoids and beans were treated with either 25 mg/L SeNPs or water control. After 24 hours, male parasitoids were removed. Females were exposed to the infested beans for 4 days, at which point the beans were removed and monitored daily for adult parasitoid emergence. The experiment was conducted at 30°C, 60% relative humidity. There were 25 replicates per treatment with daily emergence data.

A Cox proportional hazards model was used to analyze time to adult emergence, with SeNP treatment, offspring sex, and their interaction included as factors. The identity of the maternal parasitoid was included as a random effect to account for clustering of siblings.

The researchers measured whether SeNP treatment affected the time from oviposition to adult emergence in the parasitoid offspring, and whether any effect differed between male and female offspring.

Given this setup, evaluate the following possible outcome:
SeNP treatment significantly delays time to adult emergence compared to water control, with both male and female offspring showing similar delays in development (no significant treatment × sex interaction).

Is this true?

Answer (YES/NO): NO